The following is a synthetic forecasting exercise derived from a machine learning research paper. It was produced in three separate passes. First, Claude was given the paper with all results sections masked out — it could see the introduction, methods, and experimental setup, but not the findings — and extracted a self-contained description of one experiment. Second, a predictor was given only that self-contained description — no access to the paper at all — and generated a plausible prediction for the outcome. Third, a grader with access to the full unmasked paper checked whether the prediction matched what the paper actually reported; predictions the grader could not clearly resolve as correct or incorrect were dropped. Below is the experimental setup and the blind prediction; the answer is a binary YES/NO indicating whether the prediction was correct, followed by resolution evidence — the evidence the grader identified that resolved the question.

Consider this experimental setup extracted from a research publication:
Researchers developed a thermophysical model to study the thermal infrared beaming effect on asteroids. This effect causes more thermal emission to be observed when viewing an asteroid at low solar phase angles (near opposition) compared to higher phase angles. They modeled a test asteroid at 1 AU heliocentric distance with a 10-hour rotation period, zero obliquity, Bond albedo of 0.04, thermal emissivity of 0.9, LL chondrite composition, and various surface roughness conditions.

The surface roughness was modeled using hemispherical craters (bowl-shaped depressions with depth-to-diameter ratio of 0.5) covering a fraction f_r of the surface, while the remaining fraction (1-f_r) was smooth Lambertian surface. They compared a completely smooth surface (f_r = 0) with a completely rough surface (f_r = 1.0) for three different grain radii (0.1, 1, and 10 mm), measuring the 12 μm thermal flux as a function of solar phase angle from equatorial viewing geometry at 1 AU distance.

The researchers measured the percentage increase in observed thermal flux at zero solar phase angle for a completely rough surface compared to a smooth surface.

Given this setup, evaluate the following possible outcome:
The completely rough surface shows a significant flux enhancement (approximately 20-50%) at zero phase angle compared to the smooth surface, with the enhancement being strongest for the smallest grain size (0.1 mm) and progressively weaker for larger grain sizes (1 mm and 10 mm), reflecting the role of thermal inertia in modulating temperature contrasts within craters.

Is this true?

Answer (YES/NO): YES